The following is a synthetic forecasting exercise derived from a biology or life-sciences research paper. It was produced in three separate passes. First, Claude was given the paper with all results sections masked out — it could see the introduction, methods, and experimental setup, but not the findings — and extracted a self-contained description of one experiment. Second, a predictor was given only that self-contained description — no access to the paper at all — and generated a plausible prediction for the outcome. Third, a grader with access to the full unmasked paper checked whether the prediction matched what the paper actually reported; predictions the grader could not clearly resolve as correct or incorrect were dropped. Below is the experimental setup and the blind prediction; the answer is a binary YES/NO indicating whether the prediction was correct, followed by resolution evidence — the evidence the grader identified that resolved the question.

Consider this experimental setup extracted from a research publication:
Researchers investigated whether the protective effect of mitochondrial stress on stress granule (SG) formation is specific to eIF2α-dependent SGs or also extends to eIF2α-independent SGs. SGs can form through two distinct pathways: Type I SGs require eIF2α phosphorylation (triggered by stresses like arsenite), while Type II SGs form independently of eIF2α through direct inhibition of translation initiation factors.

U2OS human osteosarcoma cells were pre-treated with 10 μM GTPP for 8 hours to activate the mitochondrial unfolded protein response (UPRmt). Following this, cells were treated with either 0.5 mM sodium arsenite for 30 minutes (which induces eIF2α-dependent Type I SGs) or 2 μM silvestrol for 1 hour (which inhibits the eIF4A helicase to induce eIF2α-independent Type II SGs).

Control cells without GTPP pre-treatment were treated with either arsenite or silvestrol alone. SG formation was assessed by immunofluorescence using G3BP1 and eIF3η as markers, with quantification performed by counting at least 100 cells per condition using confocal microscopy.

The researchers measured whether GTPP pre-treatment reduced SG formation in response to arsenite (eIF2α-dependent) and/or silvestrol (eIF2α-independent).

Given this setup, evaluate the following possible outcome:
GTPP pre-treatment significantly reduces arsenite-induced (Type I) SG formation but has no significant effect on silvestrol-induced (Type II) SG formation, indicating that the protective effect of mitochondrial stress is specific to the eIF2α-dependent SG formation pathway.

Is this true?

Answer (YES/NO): NO